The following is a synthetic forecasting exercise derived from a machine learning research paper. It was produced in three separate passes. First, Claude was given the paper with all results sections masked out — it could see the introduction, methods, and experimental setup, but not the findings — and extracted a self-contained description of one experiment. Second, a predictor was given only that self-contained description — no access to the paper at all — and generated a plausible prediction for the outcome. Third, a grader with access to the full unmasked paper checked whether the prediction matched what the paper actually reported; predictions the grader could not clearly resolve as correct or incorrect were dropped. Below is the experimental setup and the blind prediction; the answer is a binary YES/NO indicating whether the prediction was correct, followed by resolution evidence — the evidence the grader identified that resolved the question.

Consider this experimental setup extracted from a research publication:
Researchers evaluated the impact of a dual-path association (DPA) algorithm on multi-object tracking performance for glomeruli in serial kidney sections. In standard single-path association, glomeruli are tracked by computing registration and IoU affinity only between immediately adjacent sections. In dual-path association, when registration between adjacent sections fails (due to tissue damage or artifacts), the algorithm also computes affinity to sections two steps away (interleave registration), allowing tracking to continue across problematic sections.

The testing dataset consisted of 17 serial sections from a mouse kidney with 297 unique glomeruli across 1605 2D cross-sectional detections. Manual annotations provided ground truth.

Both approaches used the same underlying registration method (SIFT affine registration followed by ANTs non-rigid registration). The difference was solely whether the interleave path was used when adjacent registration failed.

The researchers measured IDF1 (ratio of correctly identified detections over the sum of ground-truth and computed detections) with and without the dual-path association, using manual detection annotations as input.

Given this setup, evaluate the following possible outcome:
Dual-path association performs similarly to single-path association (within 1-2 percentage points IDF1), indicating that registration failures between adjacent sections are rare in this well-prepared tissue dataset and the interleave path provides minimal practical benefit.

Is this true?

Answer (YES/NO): YES